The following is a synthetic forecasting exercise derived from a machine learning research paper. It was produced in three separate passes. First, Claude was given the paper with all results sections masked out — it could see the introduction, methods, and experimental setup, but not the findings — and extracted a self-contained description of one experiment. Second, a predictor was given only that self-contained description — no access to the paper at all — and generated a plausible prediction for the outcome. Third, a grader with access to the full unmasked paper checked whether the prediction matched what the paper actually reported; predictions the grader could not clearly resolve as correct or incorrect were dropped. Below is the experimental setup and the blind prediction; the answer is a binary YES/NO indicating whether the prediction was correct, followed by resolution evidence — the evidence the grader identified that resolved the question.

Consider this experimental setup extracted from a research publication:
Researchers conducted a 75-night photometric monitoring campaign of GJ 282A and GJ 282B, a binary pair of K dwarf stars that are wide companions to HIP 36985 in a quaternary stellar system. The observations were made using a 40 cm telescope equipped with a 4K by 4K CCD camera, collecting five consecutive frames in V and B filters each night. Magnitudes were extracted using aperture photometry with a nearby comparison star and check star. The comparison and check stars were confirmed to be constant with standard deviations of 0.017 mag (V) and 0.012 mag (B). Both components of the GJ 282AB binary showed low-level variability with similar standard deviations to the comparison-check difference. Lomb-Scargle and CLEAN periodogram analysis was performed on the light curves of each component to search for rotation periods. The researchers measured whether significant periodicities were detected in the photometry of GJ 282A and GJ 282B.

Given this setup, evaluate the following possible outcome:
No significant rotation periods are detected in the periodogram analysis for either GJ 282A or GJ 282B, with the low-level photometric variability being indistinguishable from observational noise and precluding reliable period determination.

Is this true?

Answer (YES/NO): NO